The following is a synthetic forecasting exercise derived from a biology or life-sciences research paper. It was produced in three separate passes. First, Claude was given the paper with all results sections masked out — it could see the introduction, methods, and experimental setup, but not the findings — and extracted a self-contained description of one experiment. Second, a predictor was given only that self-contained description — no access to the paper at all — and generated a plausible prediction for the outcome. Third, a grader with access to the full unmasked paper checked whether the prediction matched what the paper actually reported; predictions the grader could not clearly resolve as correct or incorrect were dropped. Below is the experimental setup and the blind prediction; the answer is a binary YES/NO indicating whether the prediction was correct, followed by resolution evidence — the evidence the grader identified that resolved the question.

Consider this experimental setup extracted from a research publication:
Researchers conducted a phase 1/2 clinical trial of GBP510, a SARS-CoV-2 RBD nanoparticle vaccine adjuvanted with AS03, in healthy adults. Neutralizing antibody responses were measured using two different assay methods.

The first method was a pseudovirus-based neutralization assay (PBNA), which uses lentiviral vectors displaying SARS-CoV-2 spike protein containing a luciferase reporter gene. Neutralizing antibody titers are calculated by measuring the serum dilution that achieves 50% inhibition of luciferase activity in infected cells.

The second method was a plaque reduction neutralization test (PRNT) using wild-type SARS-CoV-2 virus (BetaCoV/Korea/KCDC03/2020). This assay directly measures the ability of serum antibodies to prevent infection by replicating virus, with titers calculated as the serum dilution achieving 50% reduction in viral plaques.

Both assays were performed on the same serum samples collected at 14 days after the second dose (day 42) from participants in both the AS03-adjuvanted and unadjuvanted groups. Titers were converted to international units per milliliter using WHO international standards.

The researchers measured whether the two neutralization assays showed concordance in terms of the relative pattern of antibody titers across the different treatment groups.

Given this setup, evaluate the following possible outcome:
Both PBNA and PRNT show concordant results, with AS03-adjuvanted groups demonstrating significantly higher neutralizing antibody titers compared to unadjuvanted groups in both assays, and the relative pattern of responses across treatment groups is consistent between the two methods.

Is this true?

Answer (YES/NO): YES